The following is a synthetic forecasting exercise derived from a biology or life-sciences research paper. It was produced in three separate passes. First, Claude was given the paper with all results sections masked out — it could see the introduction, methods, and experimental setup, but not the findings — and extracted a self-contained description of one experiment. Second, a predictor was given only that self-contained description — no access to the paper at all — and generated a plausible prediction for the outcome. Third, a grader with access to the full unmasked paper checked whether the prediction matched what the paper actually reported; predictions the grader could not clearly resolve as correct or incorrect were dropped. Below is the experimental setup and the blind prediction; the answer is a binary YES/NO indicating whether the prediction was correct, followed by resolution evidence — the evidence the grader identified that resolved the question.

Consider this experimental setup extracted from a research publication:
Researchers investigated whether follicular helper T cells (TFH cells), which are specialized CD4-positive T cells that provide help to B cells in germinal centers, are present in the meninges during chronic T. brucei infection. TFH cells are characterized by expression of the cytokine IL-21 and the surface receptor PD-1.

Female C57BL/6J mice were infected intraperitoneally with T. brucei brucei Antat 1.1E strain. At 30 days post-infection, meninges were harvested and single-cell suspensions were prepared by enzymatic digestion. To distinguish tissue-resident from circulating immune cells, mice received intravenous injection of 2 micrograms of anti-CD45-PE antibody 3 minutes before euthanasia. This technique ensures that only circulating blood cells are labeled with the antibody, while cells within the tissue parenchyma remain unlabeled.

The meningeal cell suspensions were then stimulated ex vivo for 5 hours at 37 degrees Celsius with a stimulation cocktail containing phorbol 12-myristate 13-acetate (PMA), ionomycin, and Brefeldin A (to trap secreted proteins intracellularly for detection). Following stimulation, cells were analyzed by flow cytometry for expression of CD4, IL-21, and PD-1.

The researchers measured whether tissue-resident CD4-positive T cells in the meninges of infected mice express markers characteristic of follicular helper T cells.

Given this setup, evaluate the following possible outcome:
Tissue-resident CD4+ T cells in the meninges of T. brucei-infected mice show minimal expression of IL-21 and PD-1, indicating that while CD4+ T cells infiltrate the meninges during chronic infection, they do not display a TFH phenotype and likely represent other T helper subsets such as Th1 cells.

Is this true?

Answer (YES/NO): NO